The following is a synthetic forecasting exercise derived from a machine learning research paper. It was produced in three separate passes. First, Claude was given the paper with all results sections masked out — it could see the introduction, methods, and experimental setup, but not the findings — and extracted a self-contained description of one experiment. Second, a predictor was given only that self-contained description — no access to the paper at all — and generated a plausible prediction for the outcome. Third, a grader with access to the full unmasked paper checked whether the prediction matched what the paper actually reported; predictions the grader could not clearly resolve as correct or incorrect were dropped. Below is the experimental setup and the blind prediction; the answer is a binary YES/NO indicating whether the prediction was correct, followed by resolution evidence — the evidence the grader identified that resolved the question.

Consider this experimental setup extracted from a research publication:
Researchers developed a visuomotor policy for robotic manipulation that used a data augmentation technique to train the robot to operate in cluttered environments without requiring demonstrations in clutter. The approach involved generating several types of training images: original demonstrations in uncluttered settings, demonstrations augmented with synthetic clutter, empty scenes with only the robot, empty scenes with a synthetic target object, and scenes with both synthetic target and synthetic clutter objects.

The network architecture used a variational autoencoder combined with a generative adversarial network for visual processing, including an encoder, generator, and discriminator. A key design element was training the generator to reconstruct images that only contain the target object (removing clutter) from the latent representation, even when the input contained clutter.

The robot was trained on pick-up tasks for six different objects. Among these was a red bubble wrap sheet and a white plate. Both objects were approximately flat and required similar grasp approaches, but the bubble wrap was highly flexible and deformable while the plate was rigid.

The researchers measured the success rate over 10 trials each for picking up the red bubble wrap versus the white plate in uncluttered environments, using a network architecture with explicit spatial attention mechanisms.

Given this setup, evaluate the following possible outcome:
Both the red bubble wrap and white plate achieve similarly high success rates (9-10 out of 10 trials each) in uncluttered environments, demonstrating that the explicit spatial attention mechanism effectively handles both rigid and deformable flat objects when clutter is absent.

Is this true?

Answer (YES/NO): NO